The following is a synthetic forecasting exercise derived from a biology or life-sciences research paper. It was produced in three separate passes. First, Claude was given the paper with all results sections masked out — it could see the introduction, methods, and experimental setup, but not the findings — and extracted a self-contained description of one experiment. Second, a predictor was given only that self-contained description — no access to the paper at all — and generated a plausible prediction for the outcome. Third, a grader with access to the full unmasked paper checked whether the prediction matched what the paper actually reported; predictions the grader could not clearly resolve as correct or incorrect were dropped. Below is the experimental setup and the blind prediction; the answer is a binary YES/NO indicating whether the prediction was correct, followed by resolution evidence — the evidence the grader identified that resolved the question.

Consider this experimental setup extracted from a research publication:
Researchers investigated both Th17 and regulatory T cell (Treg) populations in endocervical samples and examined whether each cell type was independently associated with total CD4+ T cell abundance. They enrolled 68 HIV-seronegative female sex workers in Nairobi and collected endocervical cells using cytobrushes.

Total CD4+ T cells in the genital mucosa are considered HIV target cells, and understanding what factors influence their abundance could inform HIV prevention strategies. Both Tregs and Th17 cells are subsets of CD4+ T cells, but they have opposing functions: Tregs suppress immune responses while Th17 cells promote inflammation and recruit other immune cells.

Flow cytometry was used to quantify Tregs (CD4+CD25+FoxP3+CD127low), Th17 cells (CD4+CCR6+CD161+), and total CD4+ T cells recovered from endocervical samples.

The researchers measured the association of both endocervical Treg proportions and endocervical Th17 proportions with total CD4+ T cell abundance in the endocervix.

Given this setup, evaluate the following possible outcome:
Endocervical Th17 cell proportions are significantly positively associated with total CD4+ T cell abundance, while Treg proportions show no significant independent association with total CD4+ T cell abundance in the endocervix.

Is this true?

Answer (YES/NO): NO